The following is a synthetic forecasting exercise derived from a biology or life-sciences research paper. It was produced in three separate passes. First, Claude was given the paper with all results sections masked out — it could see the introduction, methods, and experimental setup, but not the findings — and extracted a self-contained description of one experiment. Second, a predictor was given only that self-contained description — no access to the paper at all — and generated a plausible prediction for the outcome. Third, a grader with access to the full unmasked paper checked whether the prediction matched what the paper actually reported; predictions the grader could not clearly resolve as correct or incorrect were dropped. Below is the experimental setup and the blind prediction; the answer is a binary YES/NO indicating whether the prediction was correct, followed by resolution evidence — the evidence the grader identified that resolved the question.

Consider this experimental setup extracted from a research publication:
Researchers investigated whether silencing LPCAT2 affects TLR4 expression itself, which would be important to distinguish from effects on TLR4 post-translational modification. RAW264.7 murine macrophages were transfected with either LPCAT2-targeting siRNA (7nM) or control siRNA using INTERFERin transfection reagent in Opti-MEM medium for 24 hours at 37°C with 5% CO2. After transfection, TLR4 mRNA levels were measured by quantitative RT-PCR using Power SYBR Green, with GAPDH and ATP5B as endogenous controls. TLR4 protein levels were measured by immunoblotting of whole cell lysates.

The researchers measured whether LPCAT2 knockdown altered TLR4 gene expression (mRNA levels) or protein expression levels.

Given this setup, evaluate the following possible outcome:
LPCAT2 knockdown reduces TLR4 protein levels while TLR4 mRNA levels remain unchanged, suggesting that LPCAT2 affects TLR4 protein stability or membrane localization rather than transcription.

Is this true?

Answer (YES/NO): NO